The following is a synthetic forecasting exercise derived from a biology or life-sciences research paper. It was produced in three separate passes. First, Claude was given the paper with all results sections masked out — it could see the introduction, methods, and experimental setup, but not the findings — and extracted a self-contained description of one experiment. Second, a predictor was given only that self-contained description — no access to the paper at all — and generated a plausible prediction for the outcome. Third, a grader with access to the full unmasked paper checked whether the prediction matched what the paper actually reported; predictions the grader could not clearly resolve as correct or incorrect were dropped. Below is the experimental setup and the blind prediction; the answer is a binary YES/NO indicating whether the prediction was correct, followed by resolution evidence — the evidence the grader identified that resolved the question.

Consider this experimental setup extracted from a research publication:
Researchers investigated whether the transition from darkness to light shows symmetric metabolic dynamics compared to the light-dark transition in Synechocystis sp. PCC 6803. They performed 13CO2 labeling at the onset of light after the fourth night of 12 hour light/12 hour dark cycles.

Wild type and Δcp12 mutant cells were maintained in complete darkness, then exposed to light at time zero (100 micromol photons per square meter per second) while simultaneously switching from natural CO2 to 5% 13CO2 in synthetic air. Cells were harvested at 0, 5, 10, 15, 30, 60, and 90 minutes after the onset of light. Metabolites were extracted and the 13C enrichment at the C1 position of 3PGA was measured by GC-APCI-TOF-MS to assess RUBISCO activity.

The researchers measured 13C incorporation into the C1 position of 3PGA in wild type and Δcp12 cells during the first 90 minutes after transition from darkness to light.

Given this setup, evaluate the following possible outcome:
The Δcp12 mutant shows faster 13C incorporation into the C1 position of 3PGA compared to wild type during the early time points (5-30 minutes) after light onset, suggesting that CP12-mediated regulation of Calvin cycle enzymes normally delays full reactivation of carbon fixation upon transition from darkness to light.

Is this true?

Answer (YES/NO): NO